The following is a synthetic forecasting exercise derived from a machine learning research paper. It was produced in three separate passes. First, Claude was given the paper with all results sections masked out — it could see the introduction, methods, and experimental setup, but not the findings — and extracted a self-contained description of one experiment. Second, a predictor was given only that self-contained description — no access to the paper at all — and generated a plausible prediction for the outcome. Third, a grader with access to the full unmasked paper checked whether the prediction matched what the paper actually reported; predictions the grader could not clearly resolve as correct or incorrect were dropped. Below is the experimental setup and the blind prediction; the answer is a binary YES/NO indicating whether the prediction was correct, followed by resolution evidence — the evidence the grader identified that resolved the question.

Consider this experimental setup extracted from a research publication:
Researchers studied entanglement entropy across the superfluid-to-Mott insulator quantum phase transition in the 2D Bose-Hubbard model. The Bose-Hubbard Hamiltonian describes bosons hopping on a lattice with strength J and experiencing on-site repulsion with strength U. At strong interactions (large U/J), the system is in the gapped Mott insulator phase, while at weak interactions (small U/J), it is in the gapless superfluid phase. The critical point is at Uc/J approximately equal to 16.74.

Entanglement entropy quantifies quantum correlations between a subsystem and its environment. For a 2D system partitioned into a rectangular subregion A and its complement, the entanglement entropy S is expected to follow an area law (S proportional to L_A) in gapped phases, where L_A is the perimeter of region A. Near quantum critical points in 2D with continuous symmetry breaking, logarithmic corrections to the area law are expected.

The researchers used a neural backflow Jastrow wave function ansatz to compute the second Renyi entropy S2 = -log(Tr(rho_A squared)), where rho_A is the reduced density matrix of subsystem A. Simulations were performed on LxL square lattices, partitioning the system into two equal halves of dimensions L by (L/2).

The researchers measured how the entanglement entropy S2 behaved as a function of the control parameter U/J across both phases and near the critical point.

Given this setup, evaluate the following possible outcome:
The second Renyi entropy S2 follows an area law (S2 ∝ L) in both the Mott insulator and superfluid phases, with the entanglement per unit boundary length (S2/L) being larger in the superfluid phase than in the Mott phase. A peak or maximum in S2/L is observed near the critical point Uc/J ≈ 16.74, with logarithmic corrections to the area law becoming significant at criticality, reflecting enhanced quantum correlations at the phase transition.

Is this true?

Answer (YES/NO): NO